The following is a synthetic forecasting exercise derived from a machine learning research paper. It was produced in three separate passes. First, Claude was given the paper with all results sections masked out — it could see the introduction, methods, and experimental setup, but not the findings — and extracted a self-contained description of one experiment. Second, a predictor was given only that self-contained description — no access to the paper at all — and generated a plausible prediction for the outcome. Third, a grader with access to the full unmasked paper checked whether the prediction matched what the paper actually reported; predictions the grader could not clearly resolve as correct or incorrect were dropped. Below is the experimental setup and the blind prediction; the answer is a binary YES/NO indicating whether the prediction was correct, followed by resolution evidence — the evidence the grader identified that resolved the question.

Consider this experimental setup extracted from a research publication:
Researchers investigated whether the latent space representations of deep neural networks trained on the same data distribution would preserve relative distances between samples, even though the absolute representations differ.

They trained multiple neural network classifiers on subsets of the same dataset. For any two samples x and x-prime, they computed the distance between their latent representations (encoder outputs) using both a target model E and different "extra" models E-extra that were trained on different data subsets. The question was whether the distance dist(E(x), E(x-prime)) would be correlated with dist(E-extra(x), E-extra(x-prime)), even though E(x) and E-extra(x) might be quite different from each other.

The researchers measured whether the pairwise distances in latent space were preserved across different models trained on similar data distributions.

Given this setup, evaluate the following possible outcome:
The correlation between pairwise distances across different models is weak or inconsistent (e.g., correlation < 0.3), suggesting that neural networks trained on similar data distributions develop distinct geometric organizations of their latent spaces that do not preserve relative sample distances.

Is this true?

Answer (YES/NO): NO